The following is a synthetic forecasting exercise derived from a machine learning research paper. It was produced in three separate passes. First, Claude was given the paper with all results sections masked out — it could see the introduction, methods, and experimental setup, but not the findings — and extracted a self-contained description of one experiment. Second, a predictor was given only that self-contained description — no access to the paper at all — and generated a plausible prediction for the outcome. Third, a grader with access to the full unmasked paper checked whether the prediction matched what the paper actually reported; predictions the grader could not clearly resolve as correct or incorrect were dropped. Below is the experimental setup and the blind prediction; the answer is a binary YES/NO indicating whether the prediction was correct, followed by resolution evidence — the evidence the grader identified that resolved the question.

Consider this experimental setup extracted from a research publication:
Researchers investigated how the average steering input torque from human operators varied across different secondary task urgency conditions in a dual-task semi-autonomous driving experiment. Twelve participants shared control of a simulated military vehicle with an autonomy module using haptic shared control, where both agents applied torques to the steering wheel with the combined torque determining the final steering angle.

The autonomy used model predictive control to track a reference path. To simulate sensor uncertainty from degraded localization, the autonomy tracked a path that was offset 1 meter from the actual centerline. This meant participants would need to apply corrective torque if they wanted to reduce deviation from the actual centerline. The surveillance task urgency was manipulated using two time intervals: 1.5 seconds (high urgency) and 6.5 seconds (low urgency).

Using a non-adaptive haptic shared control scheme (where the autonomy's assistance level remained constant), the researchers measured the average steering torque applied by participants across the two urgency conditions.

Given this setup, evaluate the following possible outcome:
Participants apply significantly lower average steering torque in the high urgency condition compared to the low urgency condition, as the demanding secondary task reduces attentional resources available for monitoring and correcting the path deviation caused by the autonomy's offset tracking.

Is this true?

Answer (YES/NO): NO